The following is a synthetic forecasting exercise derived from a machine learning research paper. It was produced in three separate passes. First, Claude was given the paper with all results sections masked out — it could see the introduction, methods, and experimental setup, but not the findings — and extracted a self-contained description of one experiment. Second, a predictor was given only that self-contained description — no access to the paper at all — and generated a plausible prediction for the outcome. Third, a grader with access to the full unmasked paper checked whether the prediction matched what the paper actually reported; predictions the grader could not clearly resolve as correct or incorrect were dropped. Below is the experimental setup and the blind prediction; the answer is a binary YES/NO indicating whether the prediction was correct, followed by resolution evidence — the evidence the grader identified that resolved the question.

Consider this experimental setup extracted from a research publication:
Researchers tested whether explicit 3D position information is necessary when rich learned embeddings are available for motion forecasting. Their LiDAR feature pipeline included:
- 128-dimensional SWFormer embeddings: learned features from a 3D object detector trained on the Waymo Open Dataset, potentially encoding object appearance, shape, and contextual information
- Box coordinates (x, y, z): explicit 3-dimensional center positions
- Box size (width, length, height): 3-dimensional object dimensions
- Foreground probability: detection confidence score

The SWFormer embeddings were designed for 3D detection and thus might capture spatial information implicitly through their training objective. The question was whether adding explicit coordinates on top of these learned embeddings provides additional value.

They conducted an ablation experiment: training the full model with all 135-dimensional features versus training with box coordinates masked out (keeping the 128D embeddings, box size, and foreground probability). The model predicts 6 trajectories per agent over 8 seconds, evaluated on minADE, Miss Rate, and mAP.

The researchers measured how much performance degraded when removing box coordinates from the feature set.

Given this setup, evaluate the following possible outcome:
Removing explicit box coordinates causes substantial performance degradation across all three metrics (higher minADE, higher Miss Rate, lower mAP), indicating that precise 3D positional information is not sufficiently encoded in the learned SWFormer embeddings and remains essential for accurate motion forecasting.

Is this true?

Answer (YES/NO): YES